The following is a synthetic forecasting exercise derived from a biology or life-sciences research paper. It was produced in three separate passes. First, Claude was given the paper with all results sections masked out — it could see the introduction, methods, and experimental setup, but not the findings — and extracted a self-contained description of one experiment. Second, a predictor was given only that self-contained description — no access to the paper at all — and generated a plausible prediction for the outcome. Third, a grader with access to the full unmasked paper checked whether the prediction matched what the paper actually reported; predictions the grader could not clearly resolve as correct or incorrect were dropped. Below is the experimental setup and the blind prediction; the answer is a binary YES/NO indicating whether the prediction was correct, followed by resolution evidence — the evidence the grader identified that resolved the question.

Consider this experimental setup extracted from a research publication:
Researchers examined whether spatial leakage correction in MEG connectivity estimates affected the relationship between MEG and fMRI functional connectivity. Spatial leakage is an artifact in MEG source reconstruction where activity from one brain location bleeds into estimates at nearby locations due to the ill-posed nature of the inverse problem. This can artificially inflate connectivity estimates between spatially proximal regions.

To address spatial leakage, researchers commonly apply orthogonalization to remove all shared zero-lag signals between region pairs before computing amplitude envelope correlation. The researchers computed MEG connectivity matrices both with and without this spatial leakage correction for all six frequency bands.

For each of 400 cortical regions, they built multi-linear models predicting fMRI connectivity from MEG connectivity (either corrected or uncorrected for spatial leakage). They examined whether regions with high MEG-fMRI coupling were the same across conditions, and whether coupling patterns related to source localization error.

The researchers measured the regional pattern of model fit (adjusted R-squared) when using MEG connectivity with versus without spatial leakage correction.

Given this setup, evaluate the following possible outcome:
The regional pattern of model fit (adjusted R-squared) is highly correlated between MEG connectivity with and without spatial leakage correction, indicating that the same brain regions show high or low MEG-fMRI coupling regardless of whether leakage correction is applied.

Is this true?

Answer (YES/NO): YES